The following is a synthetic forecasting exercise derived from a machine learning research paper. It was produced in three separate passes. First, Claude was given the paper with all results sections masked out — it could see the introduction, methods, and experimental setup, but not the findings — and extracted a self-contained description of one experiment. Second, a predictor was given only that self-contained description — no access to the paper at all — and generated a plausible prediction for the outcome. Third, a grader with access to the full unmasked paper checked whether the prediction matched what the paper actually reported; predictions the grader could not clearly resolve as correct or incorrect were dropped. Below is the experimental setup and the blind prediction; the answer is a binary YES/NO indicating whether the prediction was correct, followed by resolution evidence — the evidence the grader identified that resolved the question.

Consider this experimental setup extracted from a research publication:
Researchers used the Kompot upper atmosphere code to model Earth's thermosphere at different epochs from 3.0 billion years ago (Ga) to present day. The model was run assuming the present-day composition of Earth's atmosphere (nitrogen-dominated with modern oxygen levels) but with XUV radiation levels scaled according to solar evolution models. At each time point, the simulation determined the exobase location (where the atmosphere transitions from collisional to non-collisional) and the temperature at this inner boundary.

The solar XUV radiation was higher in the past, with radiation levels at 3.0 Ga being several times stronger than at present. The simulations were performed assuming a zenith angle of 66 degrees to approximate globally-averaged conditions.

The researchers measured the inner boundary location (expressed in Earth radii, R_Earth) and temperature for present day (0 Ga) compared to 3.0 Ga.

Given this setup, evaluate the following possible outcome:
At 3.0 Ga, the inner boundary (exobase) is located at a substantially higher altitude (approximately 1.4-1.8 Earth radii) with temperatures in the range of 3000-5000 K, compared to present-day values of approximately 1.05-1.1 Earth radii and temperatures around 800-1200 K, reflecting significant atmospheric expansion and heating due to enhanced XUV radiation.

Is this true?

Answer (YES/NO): NO